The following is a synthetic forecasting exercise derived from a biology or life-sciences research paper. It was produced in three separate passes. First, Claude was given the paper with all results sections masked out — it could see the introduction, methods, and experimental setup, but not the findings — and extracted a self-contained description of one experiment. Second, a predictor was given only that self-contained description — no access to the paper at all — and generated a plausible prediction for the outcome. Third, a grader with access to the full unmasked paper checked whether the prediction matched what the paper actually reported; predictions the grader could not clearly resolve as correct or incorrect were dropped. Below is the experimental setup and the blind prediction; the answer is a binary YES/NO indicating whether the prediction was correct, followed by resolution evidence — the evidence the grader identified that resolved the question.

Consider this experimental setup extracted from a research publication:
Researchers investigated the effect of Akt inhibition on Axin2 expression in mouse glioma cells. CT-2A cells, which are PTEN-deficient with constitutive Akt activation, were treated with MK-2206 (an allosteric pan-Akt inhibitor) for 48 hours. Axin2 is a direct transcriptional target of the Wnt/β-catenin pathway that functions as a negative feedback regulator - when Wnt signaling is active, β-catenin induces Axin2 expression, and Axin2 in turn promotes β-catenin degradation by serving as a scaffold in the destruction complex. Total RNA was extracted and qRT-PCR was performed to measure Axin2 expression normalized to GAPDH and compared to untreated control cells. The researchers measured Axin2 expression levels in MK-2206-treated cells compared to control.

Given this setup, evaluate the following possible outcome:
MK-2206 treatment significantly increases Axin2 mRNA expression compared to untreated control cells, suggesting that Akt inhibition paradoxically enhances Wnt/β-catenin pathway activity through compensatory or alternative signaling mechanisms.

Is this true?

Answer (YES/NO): NO